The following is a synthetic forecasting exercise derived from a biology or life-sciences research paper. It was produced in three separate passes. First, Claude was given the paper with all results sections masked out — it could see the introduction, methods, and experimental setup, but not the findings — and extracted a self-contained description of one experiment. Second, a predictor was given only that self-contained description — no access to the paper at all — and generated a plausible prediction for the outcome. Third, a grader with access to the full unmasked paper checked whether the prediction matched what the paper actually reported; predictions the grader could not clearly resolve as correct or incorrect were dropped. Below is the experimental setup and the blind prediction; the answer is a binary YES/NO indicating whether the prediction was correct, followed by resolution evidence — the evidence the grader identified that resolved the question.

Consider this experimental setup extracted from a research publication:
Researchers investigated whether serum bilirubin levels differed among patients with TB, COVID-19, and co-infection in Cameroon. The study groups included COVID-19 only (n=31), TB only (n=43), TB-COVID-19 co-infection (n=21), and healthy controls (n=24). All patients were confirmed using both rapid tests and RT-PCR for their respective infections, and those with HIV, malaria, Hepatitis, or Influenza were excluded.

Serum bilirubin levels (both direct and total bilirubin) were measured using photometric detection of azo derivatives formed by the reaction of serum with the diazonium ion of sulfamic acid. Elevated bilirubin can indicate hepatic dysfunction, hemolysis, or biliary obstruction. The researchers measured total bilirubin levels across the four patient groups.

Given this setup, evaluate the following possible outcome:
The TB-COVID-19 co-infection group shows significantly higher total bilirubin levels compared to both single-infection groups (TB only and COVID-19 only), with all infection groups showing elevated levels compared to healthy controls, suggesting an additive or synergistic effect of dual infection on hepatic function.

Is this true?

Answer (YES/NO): NO